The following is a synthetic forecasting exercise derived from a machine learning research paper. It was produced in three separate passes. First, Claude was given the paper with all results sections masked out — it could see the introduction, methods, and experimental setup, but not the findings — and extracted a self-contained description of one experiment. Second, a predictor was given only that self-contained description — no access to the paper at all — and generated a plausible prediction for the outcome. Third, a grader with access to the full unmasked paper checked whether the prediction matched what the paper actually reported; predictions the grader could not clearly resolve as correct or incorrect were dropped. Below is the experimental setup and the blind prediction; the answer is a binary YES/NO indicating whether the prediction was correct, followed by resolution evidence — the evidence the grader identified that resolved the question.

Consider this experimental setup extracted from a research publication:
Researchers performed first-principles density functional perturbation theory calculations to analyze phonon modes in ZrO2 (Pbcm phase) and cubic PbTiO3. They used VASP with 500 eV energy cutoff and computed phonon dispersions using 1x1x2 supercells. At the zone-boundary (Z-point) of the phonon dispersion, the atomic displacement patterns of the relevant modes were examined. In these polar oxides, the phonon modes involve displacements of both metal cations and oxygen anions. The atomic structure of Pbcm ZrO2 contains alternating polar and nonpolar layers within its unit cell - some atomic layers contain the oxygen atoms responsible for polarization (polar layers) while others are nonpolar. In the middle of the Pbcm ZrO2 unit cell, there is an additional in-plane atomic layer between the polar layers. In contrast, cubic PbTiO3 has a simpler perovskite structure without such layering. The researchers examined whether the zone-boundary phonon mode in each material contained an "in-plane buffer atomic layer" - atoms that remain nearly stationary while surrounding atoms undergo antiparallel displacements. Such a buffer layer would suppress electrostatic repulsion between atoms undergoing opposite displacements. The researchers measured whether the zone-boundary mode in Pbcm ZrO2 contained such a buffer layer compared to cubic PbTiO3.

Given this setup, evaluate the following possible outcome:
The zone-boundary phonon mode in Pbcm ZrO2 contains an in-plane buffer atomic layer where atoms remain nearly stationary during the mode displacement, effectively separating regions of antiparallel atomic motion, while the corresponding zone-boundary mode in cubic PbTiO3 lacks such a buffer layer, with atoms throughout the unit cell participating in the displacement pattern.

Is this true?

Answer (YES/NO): YES